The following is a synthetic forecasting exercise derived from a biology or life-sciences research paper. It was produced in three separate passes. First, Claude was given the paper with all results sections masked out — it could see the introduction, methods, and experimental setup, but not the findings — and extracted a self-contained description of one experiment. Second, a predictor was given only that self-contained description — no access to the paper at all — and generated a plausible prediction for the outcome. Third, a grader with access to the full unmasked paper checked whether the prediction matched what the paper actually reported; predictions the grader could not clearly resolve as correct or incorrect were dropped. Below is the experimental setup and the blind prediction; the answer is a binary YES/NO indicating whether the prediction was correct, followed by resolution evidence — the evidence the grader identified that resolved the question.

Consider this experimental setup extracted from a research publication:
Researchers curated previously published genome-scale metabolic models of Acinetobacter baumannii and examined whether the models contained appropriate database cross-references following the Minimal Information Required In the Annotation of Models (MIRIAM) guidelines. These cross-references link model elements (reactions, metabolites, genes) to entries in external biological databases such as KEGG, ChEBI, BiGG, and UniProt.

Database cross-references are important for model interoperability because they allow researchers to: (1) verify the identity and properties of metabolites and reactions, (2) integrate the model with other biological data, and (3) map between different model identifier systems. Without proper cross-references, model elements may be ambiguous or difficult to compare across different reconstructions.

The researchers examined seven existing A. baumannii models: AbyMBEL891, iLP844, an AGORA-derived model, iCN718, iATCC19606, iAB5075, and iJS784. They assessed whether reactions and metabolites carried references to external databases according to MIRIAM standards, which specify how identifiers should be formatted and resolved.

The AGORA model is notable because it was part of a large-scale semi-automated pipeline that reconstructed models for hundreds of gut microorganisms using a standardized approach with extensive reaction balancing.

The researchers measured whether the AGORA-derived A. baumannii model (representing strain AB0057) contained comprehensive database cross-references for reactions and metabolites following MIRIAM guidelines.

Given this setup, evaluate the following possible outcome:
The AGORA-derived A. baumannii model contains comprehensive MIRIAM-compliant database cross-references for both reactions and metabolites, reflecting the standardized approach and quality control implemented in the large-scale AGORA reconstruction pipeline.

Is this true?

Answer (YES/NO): NO